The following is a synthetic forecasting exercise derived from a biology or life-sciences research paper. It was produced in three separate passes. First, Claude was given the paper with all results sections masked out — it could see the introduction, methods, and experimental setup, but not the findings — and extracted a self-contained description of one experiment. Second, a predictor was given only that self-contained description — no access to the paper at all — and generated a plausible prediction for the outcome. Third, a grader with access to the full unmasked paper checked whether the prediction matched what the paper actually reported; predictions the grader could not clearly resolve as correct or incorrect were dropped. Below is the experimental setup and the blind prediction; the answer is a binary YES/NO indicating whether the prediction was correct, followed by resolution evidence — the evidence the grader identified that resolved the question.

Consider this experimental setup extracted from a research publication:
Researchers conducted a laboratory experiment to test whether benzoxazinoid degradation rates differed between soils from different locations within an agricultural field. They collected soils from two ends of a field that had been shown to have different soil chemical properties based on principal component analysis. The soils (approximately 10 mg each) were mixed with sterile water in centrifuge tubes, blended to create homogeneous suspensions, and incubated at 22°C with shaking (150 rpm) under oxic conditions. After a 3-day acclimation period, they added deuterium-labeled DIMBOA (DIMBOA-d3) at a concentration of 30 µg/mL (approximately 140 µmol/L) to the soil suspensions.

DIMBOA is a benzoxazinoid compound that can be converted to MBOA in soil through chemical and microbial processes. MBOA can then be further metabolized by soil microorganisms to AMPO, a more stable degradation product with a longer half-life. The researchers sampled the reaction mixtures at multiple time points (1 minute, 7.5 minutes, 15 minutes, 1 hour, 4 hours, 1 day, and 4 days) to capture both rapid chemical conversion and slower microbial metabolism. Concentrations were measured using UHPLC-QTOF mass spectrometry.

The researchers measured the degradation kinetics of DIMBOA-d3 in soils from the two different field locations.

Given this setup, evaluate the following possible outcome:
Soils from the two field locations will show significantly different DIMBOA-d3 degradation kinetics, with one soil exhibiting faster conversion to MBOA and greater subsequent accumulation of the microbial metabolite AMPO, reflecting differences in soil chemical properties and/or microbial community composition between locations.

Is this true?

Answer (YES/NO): YES